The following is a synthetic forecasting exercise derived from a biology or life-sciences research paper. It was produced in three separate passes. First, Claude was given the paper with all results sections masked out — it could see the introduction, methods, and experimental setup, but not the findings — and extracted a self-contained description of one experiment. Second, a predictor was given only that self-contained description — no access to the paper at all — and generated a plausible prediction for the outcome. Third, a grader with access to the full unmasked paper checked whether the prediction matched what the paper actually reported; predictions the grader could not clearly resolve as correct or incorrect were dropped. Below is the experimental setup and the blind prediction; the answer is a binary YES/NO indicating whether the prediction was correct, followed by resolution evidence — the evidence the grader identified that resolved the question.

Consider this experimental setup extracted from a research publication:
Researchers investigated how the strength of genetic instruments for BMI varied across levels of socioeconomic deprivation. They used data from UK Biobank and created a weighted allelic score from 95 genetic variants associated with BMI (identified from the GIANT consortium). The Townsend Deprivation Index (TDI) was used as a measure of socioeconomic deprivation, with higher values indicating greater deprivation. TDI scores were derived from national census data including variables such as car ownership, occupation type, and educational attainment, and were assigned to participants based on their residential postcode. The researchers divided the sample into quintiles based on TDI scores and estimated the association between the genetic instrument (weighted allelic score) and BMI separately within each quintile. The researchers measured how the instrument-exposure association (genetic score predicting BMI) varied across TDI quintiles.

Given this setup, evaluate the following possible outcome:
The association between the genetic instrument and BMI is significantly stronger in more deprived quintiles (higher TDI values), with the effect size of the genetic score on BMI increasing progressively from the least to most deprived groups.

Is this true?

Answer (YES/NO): YES